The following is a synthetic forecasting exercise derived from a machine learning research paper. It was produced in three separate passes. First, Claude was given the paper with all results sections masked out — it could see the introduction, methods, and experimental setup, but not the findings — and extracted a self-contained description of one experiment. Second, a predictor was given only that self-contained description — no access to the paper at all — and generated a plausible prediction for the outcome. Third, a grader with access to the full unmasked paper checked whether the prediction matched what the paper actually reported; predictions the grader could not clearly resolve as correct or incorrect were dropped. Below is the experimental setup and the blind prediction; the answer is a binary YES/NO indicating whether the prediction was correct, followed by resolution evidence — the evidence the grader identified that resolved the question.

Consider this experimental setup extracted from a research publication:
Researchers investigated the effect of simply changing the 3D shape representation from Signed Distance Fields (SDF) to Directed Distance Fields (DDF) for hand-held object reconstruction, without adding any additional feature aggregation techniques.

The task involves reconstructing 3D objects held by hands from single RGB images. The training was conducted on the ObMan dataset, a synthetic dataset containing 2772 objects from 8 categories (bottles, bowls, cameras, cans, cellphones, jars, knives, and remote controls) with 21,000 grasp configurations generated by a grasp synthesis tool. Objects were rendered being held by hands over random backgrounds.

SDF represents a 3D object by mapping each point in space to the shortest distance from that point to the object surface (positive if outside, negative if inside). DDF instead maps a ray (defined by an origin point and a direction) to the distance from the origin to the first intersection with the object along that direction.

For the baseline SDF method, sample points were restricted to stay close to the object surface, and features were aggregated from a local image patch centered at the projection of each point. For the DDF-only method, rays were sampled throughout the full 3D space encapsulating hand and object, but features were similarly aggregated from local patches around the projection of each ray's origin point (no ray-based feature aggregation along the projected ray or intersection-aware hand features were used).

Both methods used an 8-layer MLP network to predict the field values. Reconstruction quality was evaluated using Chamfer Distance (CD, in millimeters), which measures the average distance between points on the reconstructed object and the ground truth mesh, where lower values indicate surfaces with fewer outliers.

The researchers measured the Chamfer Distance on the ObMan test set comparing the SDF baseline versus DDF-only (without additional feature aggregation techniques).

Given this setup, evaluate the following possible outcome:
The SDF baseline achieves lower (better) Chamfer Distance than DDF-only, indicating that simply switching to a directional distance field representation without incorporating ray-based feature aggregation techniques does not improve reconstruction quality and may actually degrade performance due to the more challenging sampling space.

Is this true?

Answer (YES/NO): NO